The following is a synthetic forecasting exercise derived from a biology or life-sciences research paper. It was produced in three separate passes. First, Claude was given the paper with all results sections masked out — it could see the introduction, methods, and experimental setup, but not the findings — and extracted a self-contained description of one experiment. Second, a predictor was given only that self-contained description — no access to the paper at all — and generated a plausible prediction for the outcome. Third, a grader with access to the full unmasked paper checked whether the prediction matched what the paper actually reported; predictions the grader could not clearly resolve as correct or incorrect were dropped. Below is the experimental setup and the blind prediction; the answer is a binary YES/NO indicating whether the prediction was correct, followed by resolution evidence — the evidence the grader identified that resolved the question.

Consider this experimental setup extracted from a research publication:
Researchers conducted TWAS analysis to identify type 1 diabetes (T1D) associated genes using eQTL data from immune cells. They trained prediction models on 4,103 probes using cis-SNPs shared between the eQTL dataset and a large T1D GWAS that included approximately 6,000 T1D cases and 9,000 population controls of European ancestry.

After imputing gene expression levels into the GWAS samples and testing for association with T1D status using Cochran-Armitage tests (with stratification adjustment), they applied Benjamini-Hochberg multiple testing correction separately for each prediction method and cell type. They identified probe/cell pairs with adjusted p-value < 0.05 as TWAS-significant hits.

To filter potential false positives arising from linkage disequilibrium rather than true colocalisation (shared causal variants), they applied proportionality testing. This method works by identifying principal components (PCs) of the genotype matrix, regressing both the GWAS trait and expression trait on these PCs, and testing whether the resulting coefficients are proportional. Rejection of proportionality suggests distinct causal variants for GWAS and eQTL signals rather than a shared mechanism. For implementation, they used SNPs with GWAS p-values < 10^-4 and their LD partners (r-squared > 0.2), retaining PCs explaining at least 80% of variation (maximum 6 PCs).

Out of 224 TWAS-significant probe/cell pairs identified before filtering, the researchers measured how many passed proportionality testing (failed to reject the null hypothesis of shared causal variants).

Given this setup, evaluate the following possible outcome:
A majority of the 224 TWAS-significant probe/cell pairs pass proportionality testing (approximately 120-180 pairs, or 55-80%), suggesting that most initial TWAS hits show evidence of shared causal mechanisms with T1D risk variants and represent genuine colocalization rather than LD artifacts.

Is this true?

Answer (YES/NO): YES